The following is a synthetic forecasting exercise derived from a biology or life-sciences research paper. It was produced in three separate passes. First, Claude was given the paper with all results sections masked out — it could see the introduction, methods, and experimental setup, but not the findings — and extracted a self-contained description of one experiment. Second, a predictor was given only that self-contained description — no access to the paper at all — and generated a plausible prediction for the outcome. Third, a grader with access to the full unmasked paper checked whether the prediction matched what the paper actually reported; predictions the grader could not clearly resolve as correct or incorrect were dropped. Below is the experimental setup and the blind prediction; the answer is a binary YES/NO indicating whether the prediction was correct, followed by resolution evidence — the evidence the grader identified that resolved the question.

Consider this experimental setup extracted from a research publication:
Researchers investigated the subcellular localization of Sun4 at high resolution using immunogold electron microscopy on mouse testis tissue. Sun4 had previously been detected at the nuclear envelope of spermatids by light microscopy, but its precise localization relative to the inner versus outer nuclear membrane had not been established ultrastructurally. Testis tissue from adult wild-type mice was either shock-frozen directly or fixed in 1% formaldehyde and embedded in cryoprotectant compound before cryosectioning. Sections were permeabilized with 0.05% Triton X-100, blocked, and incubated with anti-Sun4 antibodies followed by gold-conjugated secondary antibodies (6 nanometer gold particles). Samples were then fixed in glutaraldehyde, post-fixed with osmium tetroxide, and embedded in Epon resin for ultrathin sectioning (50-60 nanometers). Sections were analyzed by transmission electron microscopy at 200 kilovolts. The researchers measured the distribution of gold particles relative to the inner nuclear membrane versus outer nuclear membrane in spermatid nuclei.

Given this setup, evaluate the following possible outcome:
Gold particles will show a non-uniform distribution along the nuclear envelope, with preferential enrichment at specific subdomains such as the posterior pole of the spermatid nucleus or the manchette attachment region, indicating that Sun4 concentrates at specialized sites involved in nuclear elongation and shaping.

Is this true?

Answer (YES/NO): YES